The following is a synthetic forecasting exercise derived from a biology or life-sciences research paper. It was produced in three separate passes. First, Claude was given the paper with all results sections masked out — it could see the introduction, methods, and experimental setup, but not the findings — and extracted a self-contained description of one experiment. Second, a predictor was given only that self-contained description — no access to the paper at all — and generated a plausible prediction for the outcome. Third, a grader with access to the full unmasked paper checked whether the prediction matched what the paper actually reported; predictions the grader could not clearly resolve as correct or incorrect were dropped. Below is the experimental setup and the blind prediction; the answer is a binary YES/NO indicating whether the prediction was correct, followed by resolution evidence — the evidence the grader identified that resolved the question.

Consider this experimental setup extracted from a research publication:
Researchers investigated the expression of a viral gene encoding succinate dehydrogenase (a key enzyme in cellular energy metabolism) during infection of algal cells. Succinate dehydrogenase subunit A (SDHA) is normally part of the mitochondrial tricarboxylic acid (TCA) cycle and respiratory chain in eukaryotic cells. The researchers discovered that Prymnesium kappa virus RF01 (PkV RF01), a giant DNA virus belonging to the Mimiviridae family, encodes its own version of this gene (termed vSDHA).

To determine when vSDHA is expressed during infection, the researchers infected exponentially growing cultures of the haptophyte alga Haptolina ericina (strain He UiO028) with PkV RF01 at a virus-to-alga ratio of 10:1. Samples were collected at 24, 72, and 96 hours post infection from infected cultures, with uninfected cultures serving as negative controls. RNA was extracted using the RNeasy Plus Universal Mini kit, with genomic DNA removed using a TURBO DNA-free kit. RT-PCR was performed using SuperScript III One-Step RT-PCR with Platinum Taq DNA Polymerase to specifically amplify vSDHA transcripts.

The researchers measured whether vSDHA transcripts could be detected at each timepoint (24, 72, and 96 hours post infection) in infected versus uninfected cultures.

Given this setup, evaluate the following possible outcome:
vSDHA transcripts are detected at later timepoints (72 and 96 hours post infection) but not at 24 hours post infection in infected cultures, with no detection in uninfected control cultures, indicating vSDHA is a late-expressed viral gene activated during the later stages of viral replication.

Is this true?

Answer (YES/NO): NO